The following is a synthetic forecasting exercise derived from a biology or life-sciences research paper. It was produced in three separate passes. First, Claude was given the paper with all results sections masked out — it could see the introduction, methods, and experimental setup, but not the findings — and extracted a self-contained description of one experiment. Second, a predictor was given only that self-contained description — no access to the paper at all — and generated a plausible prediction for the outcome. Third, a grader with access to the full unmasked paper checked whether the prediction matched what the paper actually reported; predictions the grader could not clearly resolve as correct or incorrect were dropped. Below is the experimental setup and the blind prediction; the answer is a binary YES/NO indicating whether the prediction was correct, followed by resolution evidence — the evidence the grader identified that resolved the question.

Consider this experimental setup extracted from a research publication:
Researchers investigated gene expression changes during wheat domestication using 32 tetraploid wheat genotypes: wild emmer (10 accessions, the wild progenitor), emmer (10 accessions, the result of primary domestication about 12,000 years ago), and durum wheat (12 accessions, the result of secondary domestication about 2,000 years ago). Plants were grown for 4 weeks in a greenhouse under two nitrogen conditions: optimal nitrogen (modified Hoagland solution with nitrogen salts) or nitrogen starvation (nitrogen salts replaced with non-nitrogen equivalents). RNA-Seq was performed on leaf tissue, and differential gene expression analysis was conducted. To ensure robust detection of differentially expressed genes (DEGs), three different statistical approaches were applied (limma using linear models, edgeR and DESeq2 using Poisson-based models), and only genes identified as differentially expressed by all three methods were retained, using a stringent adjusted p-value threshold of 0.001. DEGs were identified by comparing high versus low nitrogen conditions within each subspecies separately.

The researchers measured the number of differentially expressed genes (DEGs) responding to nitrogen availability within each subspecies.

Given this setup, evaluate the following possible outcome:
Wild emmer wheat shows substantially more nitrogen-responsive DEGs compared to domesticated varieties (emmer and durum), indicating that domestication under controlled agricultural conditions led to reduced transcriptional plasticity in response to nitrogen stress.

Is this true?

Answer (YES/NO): NO